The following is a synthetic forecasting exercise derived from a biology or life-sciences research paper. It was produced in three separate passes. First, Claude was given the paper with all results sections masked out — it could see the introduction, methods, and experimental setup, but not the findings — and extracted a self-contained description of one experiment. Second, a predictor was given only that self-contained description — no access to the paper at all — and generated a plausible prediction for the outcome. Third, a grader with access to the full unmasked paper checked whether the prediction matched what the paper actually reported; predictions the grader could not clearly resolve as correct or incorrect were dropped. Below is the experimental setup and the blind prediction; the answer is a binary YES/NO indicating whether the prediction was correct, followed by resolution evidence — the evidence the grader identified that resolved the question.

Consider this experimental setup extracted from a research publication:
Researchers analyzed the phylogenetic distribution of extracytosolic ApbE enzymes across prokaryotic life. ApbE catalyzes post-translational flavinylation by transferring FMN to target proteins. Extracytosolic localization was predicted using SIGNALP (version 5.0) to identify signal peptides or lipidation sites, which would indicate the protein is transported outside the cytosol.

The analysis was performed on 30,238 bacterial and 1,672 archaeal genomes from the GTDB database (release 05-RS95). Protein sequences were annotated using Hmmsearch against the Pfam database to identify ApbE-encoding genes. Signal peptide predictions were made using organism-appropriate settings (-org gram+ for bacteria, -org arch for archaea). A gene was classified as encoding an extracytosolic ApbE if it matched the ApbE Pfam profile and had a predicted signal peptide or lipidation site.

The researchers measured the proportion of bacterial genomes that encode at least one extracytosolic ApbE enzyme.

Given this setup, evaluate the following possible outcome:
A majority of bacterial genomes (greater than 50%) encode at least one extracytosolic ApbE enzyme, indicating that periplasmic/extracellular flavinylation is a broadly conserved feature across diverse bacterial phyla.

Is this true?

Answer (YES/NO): NO